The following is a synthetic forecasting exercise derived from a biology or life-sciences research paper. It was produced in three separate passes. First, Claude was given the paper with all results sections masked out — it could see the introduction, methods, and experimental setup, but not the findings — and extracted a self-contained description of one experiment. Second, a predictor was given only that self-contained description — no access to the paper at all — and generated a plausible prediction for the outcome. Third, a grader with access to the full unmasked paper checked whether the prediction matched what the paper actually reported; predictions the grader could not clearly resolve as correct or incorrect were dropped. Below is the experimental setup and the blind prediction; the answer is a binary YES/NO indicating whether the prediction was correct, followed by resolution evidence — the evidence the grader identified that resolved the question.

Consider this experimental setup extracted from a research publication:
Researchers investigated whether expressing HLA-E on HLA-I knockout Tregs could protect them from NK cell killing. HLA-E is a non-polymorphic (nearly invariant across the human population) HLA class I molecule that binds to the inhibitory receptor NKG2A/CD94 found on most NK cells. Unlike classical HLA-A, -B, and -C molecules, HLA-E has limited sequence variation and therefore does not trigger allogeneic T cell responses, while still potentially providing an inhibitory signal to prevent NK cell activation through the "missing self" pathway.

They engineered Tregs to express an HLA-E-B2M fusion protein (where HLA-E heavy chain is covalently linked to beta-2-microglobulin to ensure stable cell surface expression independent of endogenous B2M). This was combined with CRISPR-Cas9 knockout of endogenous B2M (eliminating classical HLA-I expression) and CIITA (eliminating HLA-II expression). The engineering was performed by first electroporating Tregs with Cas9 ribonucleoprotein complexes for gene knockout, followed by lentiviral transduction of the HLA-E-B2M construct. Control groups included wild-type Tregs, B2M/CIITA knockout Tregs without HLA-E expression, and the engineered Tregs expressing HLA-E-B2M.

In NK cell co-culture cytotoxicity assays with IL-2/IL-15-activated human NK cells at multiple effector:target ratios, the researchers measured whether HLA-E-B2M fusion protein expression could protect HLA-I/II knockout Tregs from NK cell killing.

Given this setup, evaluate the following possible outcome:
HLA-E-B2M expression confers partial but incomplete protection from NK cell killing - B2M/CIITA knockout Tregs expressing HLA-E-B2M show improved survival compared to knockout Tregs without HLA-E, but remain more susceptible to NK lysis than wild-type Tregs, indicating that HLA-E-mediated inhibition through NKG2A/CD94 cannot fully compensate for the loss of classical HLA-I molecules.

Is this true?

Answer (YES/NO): YES